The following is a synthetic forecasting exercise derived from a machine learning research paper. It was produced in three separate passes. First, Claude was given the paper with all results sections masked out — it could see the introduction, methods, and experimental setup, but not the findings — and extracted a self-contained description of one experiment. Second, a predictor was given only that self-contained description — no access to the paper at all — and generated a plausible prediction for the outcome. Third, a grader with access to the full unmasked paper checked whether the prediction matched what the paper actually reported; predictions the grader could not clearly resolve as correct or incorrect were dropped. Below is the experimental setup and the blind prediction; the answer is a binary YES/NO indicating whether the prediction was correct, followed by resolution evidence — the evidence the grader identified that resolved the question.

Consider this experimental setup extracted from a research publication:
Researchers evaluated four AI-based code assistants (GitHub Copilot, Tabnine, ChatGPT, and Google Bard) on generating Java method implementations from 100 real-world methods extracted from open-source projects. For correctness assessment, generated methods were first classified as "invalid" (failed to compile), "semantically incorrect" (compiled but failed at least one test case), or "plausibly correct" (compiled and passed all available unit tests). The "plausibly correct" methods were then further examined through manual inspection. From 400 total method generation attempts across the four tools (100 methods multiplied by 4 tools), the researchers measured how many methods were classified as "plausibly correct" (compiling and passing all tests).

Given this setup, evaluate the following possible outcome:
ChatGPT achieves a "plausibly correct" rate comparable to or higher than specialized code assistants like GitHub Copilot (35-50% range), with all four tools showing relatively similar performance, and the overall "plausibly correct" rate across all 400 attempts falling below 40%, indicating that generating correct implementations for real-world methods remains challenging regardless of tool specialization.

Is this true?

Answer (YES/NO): NO